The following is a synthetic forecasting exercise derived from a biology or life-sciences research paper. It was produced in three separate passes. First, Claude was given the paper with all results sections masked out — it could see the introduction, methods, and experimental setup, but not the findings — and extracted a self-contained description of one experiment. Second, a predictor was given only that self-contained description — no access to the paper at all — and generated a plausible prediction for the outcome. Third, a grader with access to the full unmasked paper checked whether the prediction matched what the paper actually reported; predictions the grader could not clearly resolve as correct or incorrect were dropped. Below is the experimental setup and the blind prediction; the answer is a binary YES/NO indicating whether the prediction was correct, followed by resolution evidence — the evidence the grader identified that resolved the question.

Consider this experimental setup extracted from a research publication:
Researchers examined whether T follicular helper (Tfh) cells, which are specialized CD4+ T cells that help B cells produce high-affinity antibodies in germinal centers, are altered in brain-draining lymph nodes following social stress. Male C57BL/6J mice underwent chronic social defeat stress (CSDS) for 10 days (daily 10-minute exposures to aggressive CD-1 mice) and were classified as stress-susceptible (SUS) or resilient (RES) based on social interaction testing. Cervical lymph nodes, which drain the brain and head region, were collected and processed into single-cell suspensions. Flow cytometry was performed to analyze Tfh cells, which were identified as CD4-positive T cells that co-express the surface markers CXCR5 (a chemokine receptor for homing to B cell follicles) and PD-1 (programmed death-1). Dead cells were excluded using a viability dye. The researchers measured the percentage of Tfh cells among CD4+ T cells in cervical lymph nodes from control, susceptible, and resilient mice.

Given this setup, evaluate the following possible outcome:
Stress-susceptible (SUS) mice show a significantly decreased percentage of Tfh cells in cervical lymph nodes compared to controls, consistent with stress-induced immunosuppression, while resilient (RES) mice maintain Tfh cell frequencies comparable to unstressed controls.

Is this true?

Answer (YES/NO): NO